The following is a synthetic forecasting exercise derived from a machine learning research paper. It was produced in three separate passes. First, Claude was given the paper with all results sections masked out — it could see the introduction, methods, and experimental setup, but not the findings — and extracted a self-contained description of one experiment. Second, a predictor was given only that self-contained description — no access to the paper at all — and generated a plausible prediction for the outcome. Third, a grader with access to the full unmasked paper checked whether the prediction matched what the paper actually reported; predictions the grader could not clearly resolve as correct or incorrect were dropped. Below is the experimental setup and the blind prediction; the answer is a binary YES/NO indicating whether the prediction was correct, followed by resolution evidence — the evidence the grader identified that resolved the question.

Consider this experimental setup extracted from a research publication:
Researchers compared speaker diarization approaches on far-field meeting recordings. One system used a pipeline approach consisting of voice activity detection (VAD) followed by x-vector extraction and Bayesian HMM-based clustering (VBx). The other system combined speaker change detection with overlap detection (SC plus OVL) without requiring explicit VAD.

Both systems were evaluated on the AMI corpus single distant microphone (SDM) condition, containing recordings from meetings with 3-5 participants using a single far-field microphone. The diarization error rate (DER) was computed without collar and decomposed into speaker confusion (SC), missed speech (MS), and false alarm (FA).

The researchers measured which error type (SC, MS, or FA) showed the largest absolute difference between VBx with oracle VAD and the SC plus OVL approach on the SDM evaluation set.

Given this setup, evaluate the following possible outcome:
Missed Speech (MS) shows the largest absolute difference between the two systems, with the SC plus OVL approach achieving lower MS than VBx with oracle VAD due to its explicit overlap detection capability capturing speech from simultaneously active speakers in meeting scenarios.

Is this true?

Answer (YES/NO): YES